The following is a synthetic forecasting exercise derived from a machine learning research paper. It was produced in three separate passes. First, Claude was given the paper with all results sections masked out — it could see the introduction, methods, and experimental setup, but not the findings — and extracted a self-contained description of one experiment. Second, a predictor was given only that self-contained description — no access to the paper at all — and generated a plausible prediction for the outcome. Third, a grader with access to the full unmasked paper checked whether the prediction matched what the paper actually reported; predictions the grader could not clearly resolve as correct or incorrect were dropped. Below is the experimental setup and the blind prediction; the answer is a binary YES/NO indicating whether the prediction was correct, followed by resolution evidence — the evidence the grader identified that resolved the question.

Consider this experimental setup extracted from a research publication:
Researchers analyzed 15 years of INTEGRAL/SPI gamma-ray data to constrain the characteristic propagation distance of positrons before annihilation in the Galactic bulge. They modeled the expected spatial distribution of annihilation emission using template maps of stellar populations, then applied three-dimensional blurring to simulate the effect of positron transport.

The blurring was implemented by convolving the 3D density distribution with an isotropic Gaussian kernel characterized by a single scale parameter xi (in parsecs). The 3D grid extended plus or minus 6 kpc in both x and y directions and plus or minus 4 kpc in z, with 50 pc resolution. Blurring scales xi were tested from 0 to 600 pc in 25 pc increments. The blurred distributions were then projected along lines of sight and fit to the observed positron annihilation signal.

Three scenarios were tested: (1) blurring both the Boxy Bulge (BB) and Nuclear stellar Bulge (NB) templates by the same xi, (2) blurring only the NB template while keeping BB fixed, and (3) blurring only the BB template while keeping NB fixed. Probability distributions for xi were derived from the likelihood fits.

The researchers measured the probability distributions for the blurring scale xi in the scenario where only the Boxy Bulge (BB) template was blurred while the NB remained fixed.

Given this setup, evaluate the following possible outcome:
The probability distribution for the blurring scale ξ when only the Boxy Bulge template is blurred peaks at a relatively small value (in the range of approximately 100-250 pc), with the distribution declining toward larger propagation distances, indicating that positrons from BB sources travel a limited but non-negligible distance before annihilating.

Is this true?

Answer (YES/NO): NO